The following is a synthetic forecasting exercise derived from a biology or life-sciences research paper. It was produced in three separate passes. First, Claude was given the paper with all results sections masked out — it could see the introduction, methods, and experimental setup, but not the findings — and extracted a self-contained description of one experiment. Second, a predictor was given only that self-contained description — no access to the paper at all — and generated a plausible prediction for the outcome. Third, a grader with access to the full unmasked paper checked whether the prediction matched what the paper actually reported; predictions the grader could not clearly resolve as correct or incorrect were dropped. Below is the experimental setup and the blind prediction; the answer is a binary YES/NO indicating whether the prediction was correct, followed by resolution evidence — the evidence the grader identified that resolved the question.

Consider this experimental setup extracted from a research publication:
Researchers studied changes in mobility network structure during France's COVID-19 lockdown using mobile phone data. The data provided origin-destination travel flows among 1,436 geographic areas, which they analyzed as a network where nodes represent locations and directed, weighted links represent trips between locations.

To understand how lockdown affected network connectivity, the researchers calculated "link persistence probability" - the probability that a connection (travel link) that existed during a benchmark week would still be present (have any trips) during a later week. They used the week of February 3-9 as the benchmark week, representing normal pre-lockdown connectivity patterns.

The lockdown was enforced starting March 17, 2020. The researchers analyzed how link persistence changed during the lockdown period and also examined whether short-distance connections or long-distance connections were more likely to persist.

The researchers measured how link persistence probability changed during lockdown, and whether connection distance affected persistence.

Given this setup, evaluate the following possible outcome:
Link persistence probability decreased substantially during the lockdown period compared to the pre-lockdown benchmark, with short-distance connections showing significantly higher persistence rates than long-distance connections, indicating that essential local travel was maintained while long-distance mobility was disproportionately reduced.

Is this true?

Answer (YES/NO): YES